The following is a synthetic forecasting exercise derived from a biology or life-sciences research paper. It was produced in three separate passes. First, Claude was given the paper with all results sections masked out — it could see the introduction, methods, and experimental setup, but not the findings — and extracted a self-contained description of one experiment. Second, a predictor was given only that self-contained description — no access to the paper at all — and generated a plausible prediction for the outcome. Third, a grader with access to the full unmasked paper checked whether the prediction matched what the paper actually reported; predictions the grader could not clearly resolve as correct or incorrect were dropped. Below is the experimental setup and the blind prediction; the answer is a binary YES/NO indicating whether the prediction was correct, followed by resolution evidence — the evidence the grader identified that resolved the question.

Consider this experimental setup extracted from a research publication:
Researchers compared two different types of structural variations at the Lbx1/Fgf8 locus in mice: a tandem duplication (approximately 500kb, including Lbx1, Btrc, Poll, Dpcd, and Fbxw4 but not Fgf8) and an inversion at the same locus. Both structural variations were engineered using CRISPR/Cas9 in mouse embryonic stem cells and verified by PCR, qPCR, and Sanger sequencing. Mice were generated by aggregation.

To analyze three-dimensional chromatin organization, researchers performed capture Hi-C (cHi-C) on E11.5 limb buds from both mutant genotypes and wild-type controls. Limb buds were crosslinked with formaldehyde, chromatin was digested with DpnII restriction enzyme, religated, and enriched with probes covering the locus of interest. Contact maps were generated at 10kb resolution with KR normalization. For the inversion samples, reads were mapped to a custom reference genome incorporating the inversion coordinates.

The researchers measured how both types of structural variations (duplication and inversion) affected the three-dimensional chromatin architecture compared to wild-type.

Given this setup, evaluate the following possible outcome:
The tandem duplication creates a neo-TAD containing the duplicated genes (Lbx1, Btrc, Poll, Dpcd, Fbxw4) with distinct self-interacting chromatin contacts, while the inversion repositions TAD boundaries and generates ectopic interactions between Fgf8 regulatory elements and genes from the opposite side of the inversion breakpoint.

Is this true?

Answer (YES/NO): NO